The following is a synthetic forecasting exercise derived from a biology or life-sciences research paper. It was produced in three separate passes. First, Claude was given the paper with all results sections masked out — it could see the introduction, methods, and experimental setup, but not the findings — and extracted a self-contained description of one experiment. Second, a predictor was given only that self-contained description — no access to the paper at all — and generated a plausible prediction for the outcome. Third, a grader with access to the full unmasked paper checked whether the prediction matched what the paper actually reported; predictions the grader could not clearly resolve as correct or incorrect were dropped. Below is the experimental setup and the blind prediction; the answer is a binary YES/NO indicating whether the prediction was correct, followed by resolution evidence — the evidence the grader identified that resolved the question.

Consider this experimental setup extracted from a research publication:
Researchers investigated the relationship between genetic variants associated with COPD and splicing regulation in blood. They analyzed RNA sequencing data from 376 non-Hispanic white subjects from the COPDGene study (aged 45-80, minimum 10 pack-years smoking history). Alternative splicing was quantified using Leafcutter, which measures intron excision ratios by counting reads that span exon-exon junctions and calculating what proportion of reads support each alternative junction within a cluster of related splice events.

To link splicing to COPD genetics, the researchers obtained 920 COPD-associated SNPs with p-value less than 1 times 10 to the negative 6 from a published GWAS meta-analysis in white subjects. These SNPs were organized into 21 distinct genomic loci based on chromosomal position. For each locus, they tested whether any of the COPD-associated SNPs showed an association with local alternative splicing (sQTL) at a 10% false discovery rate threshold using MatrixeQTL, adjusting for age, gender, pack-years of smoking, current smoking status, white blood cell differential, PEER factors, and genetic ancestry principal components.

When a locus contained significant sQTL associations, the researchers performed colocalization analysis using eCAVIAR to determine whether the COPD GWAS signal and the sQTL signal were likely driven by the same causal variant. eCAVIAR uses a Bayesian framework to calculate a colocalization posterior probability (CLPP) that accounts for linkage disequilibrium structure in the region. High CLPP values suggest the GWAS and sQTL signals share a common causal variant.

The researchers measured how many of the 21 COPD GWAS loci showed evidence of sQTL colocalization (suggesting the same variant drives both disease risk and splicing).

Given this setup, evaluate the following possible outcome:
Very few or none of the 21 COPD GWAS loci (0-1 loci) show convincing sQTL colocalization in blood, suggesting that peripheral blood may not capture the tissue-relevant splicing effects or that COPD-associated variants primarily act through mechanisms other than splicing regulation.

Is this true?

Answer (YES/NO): NO